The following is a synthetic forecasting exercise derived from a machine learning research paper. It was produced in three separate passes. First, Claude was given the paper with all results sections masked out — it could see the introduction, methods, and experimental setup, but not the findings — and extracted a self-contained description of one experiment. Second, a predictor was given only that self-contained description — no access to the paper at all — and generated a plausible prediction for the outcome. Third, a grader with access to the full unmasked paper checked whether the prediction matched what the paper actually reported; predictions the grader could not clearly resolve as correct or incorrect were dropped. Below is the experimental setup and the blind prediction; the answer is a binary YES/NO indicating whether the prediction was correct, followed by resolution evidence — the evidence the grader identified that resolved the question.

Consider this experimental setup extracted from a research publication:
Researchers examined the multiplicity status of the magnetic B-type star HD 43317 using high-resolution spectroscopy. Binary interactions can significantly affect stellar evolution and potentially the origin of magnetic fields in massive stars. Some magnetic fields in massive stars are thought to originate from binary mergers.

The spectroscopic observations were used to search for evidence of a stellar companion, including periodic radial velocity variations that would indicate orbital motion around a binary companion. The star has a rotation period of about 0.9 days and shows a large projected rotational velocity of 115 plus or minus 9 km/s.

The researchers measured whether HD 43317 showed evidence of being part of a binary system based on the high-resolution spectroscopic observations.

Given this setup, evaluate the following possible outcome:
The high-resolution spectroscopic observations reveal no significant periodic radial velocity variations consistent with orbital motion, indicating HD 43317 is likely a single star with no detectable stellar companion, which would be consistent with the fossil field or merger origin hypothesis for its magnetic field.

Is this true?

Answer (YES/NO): YES